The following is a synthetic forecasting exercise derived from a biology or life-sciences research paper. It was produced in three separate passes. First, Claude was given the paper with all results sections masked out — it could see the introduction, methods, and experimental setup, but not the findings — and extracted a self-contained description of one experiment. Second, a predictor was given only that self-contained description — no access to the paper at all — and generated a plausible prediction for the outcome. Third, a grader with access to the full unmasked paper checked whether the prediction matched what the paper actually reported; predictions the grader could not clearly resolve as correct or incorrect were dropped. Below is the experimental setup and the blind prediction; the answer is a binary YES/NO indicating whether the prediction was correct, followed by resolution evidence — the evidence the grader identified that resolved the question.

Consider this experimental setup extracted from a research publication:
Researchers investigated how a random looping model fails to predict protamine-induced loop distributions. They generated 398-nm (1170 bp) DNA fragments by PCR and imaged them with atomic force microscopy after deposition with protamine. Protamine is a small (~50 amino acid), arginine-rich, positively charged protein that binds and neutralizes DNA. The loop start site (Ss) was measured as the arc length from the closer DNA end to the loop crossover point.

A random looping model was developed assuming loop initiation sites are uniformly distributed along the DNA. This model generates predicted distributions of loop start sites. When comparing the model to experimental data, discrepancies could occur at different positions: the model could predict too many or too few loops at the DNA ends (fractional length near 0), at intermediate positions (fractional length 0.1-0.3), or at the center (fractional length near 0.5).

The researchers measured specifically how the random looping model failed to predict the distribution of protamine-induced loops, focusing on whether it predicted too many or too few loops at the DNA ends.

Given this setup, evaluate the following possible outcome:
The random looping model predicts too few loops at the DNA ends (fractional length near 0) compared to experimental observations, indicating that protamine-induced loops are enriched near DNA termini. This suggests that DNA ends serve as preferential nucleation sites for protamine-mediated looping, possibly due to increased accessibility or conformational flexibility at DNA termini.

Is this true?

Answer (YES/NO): NO